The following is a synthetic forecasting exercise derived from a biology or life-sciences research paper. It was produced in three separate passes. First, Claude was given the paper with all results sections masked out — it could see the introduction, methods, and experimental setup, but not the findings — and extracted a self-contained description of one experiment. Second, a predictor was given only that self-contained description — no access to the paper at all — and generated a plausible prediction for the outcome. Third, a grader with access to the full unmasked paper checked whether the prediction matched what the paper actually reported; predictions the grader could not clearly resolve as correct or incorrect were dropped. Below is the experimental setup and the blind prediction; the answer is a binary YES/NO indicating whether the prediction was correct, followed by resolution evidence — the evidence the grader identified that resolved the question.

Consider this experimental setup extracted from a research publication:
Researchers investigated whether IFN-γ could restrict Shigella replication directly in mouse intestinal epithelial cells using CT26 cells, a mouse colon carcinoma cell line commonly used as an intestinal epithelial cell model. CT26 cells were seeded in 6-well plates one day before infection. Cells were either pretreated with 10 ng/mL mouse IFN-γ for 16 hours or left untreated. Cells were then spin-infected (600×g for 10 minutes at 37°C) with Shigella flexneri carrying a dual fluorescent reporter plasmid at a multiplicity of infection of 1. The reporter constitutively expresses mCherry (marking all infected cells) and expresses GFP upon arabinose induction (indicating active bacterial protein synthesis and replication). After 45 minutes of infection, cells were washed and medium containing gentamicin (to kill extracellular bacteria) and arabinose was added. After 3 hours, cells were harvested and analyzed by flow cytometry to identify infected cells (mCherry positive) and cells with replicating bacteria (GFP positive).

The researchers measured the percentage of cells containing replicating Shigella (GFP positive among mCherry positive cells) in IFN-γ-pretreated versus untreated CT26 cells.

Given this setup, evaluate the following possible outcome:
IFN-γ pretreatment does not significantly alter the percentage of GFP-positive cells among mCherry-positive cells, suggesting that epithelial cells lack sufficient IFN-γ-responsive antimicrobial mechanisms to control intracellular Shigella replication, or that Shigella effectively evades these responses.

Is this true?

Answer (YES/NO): NO